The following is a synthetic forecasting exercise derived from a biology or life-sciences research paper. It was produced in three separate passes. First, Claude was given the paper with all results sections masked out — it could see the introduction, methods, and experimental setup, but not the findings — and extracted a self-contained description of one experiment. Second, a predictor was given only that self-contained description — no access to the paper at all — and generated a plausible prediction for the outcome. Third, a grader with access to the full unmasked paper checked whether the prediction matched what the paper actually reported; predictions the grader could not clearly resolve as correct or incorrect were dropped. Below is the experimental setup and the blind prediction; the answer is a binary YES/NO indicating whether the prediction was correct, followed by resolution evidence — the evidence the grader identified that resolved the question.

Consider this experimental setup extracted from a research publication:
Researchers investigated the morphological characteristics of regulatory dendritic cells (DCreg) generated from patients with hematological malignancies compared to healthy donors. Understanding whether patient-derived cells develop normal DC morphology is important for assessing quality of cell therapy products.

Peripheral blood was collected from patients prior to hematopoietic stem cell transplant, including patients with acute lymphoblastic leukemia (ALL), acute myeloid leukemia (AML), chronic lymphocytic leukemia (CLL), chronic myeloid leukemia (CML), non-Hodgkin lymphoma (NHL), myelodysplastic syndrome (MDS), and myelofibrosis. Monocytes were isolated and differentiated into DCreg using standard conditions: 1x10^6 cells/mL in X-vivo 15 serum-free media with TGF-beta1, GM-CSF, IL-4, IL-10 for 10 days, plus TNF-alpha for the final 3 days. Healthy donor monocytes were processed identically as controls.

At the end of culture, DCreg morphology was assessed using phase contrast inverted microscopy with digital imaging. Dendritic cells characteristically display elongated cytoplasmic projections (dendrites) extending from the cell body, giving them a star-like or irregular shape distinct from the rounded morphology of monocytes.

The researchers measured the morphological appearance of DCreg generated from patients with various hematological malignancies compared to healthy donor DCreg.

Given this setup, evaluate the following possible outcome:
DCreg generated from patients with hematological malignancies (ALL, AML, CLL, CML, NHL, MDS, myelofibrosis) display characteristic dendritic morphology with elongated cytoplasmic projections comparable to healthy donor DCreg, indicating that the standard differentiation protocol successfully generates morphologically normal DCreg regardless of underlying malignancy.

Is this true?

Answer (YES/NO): NO